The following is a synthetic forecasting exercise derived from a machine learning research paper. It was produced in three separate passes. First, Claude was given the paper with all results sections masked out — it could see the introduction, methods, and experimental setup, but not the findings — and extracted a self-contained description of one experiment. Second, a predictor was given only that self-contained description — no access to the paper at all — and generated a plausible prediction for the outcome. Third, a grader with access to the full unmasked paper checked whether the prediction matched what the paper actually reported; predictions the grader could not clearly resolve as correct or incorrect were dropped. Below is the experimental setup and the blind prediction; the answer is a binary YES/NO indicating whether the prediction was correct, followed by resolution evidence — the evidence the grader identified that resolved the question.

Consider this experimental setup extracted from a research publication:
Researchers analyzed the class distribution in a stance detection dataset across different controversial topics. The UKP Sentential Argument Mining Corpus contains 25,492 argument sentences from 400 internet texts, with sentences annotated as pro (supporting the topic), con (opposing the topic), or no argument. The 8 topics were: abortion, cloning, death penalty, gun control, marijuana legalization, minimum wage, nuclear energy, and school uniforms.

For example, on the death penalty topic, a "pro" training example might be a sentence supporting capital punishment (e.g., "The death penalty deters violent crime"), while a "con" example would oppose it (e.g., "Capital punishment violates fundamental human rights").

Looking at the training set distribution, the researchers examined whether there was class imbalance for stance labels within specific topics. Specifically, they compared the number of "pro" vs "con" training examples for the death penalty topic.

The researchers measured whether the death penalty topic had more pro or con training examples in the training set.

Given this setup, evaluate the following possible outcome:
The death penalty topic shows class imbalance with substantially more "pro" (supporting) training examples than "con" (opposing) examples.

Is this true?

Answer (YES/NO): NO